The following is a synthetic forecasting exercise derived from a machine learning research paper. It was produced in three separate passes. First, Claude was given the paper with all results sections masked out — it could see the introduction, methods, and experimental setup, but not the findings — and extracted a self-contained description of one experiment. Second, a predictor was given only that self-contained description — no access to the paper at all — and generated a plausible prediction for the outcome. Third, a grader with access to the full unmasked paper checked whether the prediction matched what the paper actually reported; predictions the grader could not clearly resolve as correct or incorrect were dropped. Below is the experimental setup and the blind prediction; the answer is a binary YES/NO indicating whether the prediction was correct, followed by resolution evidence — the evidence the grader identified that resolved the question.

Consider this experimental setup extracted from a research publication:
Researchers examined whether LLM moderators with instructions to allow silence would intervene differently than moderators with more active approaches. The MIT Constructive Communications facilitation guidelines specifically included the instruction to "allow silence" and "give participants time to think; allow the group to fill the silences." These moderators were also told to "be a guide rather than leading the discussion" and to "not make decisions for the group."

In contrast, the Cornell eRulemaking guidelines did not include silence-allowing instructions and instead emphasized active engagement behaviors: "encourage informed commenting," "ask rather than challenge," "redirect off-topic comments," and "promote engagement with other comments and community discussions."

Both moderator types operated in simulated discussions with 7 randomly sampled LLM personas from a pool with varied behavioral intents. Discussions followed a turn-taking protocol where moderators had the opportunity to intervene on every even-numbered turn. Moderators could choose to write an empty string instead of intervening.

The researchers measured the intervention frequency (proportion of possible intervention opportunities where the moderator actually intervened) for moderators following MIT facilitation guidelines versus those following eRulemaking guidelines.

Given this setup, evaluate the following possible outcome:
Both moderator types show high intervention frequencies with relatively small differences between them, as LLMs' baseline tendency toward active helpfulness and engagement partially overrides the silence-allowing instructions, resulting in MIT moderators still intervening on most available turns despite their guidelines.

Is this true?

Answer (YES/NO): YES